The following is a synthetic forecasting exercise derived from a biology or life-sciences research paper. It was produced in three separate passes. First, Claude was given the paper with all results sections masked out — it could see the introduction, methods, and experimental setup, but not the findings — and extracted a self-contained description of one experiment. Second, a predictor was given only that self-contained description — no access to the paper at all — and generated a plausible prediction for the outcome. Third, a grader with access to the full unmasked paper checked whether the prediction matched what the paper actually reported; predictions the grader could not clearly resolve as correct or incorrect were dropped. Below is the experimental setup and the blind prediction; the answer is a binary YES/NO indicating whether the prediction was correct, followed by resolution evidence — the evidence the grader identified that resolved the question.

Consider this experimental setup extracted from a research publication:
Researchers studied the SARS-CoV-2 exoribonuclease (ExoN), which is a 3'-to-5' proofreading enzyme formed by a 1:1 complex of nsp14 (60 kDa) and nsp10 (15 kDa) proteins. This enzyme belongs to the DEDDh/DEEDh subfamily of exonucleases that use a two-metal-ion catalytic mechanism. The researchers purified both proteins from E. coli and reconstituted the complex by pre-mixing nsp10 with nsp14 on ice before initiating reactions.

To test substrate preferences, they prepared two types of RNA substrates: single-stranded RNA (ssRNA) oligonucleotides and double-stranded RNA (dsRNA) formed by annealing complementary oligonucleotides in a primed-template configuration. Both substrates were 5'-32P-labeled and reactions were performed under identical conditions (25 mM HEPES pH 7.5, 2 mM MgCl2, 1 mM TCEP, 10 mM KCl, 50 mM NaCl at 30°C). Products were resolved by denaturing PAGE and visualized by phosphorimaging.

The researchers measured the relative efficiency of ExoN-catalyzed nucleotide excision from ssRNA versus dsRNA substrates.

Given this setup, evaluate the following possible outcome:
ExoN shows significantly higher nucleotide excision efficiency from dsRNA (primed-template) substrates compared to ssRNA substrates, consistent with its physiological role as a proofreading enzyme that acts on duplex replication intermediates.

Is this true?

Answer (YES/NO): YES